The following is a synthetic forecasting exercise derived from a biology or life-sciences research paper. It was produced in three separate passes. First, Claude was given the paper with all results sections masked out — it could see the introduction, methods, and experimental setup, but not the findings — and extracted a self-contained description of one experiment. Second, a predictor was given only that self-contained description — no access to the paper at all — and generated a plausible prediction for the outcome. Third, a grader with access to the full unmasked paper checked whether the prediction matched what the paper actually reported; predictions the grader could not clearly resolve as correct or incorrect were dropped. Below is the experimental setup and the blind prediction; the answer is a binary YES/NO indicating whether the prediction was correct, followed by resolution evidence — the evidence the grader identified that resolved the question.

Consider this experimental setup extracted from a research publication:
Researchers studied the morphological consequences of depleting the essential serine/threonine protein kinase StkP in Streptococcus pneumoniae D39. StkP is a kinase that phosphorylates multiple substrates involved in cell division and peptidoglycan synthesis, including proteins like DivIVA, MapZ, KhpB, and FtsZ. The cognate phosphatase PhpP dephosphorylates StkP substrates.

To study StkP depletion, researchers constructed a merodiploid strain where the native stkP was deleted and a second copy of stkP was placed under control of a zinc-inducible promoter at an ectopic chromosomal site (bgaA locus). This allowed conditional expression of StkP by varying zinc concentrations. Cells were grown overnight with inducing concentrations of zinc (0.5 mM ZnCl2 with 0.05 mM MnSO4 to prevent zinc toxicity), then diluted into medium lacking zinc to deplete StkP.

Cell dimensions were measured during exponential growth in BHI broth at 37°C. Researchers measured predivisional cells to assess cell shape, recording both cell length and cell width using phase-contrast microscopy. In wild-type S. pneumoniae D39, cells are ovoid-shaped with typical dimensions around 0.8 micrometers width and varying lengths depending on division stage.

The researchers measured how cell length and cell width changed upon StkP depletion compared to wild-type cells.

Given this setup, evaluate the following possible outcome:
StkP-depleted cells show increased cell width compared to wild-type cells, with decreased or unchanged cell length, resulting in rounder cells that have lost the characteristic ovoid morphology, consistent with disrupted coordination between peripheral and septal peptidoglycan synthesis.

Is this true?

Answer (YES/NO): NO